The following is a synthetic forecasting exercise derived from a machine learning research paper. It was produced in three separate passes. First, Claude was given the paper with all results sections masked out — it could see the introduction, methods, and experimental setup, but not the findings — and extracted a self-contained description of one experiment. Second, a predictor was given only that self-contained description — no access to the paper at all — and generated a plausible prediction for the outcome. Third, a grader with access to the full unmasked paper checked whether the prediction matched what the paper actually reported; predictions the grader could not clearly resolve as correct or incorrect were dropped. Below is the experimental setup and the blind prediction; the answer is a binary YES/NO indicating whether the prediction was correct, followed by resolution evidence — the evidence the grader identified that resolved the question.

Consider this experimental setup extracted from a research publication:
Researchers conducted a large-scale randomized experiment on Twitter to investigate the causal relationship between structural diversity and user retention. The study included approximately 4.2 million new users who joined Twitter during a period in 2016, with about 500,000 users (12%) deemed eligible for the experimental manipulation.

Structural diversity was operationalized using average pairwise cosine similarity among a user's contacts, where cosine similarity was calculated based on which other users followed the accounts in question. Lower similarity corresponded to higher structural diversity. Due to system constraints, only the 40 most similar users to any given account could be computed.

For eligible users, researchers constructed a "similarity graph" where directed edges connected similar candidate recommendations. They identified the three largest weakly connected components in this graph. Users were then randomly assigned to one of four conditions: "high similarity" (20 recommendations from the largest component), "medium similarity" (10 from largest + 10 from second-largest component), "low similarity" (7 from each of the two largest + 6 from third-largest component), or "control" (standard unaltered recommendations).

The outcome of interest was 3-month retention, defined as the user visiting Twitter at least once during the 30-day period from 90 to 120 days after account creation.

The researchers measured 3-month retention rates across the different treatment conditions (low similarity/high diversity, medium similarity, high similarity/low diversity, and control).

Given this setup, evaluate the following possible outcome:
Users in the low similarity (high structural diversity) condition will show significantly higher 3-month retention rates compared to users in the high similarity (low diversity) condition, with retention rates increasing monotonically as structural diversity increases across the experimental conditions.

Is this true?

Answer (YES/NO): NO